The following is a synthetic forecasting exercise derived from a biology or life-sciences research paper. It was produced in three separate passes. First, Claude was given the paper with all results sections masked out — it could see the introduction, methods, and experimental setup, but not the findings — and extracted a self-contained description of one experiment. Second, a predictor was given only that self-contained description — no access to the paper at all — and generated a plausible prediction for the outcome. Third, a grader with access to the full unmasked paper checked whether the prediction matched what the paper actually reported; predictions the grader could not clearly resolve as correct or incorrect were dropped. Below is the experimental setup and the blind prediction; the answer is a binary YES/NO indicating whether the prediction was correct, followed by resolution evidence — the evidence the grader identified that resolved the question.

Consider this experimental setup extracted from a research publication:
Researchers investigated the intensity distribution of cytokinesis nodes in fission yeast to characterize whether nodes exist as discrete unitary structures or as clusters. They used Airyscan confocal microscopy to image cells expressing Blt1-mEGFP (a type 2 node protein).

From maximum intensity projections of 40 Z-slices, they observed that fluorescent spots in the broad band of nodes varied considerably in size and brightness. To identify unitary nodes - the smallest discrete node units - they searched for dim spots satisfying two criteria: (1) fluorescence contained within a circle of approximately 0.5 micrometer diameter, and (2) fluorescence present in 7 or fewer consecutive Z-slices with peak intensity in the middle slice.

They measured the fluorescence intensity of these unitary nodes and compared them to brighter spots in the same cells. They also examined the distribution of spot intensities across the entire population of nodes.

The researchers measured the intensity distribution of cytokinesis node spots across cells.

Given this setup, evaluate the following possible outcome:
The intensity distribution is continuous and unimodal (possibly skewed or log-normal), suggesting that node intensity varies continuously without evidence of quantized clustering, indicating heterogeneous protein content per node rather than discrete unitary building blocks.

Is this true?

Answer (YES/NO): NO